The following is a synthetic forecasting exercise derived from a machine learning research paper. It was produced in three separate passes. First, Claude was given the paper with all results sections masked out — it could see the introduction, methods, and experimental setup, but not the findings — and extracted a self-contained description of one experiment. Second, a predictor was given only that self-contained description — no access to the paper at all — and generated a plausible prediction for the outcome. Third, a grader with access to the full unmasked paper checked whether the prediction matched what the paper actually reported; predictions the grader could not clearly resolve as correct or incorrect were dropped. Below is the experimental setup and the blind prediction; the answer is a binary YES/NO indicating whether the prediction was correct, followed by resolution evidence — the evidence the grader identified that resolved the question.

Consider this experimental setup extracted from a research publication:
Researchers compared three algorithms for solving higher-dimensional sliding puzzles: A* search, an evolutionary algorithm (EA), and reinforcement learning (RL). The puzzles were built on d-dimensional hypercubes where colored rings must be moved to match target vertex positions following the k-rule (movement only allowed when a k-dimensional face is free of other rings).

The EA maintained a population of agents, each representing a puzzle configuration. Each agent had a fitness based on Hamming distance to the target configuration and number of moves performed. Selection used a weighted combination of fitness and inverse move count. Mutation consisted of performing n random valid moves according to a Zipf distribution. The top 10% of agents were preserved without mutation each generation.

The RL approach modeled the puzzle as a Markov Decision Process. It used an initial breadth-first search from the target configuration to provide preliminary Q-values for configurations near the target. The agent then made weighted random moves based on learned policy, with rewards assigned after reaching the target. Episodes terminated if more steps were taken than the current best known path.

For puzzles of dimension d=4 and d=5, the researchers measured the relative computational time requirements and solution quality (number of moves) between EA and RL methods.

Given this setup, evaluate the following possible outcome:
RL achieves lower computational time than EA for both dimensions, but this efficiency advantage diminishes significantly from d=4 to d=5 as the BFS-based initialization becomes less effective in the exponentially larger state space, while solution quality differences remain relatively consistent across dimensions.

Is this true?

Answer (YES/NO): NO